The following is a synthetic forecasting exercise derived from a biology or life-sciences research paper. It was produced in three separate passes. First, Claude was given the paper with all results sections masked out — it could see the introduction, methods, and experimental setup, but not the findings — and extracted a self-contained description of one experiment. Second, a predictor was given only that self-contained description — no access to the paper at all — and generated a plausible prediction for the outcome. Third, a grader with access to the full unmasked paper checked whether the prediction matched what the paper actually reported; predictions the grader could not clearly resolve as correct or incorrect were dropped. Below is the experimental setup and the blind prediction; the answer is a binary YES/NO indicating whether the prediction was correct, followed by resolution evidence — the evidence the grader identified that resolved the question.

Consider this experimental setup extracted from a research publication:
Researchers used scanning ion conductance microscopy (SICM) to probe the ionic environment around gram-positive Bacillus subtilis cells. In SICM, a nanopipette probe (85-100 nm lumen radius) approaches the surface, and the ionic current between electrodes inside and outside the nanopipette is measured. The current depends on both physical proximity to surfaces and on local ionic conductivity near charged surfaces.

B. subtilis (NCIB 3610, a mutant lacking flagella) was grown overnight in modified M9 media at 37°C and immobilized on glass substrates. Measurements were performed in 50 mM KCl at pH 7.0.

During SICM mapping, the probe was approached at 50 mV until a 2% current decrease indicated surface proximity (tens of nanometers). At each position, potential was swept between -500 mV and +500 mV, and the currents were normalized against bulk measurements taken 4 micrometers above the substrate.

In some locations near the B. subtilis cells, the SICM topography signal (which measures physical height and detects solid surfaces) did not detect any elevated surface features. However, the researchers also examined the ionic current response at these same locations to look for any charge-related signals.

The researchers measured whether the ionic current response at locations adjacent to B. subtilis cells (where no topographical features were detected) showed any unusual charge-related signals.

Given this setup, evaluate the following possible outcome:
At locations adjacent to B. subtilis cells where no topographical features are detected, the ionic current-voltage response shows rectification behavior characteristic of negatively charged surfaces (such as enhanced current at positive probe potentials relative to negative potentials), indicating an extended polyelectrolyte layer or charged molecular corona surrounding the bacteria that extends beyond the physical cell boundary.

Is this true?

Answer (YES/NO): YES